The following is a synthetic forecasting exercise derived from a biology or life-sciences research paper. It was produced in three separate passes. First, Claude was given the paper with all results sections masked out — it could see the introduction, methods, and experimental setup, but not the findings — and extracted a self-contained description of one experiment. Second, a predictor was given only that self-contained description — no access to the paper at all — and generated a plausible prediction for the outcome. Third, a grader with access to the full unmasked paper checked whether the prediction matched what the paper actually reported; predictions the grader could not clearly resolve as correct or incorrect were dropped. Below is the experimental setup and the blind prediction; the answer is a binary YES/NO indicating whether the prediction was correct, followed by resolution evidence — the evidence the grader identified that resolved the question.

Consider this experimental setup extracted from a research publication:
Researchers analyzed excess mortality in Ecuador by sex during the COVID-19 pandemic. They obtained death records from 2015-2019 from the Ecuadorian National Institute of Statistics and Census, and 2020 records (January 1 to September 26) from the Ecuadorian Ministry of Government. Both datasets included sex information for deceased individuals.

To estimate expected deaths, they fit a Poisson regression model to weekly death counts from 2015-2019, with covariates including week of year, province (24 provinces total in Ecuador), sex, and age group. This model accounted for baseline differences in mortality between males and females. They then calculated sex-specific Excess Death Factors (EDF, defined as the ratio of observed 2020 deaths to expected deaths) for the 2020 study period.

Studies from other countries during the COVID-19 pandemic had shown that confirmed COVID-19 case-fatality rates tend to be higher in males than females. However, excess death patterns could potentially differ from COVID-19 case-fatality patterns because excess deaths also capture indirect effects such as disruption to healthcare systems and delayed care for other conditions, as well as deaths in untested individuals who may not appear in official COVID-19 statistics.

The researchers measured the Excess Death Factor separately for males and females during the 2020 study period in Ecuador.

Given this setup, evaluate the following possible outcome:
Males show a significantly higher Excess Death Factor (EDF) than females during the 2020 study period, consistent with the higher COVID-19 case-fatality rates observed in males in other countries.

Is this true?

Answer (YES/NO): YES